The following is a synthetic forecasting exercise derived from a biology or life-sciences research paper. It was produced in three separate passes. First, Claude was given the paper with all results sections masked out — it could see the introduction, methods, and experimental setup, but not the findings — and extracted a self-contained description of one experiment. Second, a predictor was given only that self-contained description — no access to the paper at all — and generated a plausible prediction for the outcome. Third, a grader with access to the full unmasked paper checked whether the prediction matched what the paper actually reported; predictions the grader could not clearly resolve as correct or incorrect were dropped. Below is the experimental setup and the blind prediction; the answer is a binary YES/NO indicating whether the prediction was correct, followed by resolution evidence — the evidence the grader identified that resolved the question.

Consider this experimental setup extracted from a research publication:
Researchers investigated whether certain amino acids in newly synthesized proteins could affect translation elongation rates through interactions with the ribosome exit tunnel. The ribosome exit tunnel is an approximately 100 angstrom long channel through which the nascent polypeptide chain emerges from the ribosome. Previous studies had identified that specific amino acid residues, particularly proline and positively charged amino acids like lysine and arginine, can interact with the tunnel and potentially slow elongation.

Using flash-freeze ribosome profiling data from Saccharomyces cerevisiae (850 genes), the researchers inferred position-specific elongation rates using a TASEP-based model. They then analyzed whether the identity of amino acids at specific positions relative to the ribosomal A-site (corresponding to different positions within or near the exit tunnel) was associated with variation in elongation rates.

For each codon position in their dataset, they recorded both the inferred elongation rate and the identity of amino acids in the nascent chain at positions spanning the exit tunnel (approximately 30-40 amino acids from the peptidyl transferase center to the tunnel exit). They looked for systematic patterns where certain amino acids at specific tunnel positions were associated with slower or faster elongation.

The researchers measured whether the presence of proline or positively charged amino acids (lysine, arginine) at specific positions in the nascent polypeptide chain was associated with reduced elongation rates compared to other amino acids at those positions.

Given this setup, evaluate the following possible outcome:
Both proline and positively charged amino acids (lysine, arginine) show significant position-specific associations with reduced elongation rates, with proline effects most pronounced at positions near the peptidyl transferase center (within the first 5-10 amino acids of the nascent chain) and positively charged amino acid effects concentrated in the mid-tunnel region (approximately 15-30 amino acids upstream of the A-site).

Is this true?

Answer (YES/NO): NO